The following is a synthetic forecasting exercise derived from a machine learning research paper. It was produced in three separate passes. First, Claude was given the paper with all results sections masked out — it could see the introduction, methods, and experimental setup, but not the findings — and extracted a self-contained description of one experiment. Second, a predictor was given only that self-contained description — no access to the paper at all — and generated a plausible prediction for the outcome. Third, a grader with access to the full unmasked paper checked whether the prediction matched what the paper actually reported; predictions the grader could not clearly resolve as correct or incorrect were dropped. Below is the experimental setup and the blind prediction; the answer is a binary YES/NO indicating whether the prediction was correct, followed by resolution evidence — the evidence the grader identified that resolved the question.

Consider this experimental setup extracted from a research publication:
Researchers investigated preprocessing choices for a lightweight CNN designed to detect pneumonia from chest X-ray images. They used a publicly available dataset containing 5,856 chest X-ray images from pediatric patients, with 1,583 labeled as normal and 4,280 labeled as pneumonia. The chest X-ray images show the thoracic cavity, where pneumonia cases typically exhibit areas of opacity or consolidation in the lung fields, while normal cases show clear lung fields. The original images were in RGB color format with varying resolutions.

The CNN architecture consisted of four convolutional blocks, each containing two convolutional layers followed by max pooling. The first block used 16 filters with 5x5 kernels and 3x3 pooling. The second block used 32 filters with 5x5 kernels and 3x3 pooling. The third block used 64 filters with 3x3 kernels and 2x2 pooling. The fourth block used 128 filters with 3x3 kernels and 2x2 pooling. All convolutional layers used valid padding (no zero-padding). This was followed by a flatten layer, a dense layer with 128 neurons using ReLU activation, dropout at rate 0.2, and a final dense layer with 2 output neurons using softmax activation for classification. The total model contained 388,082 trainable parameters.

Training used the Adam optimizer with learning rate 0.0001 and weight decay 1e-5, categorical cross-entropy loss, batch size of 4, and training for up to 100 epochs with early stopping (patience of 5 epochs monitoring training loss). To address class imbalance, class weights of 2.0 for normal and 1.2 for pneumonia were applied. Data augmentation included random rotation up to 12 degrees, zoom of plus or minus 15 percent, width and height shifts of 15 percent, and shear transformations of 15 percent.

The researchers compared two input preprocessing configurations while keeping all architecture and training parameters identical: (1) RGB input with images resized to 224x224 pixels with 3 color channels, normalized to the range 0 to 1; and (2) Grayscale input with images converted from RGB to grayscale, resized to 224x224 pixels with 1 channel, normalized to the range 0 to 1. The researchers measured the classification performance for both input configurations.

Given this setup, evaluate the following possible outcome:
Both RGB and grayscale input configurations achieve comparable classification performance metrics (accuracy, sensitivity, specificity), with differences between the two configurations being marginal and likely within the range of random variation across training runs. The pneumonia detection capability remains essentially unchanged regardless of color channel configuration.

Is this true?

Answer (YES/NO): NO